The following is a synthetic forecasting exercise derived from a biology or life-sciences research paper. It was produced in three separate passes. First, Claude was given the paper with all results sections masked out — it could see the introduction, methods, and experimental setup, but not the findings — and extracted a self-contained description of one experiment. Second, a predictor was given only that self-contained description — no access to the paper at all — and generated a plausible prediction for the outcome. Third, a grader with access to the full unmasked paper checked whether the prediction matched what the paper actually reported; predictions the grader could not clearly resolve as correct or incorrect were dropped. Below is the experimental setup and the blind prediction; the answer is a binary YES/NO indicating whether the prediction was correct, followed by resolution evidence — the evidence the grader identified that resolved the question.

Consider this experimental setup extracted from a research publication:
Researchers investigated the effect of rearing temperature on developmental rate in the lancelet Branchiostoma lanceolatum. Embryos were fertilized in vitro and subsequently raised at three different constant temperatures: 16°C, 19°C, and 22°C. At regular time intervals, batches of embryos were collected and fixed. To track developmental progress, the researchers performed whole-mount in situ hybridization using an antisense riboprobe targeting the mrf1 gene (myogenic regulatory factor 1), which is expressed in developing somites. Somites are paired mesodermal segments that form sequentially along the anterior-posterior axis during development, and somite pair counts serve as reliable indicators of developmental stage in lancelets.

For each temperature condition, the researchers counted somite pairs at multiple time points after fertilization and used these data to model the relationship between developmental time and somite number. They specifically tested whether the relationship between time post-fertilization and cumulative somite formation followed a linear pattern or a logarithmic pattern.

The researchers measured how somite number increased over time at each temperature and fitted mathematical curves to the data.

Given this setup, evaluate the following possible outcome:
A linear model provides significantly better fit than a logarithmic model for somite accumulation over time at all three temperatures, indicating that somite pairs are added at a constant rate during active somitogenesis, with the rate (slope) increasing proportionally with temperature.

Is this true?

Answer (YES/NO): NO